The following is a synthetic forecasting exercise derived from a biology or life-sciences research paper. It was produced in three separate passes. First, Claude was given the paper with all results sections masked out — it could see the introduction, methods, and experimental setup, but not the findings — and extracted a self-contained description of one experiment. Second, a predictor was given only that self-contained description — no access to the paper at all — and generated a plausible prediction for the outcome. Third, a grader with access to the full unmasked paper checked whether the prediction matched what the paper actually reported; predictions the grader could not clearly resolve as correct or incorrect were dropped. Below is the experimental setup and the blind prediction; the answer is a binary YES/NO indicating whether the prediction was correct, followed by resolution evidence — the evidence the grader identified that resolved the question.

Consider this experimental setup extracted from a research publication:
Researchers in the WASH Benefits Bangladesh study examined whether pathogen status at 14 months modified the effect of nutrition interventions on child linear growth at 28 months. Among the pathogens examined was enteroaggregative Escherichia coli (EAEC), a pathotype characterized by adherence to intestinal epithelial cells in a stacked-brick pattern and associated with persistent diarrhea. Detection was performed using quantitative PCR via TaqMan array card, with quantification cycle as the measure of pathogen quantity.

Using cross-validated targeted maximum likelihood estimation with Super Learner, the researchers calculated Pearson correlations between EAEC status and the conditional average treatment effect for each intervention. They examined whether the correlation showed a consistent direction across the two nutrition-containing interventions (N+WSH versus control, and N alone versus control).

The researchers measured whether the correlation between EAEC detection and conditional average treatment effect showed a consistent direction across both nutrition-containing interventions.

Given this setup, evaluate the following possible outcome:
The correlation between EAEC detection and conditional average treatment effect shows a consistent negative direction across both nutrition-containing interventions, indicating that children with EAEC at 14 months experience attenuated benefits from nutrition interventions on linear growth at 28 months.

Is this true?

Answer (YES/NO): YES